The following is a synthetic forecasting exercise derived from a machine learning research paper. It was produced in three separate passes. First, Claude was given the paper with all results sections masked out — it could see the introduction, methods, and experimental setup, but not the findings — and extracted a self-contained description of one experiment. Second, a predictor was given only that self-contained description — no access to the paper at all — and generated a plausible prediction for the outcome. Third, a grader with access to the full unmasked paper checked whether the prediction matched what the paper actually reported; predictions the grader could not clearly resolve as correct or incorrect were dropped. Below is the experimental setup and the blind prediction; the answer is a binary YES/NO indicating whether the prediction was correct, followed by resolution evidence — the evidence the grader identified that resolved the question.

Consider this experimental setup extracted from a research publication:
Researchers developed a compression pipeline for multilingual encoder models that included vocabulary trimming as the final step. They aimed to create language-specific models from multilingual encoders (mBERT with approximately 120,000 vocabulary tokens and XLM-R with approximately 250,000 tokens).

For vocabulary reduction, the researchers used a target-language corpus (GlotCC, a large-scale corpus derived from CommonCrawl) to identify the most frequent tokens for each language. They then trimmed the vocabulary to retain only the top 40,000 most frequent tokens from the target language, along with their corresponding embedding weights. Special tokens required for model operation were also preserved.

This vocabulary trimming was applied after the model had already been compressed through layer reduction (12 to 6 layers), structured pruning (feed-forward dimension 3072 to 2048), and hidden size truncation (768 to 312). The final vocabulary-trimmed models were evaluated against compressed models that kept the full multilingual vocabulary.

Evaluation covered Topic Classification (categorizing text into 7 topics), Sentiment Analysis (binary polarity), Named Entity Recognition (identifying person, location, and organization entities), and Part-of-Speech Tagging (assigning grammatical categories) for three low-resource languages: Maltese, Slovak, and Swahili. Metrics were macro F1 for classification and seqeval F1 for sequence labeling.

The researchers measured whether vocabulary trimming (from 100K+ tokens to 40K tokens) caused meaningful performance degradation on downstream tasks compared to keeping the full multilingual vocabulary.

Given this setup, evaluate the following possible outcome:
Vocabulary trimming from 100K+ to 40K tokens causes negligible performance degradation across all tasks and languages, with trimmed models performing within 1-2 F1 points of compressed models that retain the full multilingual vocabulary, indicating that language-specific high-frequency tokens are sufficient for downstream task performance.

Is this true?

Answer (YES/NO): YES